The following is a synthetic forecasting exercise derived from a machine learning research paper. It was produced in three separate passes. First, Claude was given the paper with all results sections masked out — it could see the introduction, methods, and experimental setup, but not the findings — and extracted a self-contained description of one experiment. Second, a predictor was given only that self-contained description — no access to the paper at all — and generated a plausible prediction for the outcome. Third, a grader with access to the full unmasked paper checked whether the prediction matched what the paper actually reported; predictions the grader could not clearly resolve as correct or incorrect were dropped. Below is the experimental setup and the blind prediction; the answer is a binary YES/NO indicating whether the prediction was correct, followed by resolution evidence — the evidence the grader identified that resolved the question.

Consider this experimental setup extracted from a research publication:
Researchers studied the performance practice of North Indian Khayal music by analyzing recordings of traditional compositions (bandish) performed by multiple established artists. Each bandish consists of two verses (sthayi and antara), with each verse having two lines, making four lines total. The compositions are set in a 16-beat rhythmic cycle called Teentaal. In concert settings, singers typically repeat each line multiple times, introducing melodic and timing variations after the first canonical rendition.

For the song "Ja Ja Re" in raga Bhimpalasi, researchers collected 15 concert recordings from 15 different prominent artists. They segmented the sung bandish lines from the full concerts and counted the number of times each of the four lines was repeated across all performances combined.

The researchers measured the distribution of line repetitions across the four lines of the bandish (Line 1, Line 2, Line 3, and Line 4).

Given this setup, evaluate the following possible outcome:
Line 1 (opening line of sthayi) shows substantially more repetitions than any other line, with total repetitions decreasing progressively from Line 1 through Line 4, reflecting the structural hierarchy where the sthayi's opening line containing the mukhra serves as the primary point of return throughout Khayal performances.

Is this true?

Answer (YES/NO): NO